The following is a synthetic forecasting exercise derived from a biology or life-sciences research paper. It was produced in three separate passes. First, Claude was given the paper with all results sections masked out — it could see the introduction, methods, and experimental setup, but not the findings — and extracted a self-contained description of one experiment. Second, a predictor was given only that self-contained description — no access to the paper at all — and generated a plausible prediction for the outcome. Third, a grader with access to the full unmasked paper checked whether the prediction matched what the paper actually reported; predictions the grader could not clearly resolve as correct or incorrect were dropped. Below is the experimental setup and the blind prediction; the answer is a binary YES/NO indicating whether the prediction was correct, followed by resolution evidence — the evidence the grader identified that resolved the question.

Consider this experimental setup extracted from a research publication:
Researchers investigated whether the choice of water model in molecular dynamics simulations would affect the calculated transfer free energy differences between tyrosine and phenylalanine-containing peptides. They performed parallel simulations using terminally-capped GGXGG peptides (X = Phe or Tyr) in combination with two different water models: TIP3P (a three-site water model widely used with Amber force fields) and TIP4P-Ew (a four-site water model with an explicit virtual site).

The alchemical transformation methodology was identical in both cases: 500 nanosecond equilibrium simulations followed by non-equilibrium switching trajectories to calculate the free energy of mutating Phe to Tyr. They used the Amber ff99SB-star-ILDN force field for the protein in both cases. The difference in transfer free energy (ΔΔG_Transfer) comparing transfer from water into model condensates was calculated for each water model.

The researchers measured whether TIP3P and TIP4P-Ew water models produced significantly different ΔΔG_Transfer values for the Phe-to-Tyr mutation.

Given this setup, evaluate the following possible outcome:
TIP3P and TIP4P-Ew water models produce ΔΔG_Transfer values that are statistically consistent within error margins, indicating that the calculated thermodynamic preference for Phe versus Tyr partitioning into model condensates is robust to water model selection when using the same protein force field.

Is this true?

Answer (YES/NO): YES